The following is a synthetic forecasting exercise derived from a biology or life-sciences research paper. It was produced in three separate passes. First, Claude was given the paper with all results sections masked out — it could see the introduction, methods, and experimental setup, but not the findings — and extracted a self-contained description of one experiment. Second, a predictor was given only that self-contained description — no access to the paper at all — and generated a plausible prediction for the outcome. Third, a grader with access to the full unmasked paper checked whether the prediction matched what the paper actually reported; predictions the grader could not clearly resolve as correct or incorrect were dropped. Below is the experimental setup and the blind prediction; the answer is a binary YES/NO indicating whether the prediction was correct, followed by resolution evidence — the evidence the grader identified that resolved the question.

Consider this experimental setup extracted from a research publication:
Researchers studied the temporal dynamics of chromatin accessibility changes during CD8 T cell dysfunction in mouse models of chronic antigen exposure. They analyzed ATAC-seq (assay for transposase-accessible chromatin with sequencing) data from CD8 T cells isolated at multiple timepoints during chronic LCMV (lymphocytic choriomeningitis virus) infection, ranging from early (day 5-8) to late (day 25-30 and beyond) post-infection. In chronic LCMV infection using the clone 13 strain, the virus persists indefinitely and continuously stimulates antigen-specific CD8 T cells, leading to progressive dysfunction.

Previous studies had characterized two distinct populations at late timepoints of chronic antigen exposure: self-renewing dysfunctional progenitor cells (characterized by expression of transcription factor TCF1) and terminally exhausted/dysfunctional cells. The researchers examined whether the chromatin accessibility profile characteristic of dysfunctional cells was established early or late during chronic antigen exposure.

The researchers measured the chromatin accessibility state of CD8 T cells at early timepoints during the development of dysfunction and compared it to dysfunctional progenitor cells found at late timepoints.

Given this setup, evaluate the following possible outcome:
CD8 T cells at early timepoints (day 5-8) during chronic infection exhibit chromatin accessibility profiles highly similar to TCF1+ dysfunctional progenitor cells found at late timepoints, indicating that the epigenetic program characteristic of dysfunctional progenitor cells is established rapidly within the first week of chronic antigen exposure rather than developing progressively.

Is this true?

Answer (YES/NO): YES